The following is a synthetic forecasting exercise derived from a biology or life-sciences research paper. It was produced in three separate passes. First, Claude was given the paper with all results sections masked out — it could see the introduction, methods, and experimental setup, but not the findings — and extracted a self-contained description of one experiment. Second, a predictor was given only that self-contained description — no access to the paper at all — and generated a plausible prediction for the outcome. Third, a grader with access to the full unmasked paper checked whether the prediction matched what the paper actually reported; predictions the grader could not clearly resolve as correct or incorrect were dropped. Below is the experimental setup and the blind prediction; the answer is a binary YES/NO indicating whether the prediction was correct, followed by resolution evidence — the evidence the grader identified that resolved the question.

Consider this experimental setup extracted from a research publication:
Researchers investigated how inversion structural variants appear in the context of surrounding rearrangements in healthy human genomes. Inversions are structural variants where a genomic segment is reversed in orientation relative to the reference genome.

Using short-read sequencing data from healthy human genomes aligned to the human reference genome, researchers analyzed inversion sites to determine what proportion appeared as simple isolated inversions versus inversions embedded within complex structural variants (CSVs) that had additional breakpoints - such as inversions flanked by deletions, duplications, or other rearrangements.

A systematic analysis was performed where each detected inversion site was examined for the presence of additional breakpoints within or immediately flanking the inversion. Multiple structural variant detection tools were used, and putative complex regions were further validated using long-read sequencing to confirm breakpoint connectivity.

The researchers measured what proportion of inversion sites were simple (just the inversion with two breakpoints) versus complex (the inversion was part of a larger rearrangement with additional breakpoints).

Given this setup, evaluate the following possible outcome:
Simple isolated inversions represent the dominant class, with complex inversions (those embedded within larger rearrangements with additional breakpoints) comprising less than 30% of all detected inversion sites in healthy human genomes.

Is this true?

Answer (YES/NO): NO